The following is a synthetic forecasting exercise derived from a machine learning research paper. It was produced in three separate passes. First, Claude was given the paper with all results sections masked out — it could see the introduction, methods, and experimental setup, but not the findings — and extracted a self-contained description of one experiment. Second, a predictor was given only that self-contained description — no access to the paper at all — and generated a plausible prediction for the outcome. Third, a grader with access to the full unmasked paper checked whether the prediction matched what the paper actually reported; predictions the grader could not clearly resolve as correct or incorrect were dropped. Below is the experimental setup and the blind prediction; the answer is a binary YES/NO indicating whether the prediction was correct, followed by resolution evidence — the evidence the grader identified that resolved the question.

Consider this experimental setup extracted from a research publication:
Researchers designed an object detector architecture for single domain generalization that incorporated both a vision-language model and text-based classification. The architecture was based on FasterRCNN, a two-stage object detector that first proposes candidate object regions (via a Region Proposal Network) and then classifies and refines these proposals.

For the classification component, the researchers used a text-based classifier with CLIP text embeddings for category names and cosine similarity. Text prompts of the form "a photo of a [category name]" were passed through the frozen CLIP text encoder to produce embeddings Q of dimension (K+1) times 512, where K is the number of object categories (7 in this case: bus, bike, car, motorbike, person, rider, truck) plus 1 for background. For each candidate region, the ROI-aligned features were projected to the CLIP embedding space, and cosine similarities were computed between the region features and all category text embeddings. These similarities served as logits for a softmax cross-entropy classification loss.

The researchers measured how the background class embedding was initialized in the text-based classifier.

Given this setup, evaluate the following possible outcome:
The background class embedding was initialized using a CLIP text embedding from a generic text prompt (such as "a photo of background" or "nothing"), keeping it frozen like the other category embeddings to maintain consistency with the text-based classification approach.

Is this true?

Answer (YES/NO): NO